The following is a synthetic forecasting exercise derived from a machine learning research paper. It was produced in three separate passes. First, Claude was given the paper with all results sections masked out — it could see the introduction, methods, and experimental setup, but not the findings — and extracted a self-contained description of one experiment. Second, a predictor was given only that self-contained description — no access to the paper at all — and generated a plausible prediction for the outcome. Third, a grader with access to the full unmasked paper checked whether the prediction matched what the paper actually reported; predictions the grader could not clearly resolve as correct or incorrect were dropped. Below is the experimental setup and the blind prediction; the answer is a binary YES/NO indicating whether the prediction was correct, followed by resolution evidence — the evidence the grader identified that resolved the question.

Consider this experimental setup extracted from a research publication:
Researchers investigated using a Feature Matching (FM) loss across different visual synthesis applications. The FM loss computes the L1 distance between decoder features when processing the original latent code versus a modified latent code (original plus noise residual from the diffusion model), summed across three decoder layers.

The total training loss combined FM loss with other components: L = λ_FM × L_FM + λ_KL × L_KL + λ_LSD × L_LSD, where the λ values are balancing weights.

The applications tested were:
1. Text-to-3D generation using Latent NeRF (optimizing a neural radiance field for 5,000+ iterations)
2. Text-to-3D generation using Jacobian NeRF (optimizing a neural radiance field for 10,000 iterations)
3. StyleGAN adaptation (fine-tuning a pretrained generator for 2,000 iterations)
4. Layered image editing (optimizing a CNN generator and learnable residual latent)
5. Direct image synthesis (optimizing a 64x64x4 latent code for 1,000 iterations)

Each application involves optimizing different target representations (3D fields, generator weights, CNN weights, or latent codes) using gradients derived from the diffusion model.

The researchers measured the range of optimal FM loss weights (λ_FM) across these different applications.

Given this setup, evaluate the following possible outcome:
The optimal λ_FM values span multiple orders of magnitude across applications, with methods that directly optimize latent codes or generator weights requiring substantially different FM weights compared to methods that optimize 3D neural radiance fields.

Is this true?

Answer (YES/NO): YES